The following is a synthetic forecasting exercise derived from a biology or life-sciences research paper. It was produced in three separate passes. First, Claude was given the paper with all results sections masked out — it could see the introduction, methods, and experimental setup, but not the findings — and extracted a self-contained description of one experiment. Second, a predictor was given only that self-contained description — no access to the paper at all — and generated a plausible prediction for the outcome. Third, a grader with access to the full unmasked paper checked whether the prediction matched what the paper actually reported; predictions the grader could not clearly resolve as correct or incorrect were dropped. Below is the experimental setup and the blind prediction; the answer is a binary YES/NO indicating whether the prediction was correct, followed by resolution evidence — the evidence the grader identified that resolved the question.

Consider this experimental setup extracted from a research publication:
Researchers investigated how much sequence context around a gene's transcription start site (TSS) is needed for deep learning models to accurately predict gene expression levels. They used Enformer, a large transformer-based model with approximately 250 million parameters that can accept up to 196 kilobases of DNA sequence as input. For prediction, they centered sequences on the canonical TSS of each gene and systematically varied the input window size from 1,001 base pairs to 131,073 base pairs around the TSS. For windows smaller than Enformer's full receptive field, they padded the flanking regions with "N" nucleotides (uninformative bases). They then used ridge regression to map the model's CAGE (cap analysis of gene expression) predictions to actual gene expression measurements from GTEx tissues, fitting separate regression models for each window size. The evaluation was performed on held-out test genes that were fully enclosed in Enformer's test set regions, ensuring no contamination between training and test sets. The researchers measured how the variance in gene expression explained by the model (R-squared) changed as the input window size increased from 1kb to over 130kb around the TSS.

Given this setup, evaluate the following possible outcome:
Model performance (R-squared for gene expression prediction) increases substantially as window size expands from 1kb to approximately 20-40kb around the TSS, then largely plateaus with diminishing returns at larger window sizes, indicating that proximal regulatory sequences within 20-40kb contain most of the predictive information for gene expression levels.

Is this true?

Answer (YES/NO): YES